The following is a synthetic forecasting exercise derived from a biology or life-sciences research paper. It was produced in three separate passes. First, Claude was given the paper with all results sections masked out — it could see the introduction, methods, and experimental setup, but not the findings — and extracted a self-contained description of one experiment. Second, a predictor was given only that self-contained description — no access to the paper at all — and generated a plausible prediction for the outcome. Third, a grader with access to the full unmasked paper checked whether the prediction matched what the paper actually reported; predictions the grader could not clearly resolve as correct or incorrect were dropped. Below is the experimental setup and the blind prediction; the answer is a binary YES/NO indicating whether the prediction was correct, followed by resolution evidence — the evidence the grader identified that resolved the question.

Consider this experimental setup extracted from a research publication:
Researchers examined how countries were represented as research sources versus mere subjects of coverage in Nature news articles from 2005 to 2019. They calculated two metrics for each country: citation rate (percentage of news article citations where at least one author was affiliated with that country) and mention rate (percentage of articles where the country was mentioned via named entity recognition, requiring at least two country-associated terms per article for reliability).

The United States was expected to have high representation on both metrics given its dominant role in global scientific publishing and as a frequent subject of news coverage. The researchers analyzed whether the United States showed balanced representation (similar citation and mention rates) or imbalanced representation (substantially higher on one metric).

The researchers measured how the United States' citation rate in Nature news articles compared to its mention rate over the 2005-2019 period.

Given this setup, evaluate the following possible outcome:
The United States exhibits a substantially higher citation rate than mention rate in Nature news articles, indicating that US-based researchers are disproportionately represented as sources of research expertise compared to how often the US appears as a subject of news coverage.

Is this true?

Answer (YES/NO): NO